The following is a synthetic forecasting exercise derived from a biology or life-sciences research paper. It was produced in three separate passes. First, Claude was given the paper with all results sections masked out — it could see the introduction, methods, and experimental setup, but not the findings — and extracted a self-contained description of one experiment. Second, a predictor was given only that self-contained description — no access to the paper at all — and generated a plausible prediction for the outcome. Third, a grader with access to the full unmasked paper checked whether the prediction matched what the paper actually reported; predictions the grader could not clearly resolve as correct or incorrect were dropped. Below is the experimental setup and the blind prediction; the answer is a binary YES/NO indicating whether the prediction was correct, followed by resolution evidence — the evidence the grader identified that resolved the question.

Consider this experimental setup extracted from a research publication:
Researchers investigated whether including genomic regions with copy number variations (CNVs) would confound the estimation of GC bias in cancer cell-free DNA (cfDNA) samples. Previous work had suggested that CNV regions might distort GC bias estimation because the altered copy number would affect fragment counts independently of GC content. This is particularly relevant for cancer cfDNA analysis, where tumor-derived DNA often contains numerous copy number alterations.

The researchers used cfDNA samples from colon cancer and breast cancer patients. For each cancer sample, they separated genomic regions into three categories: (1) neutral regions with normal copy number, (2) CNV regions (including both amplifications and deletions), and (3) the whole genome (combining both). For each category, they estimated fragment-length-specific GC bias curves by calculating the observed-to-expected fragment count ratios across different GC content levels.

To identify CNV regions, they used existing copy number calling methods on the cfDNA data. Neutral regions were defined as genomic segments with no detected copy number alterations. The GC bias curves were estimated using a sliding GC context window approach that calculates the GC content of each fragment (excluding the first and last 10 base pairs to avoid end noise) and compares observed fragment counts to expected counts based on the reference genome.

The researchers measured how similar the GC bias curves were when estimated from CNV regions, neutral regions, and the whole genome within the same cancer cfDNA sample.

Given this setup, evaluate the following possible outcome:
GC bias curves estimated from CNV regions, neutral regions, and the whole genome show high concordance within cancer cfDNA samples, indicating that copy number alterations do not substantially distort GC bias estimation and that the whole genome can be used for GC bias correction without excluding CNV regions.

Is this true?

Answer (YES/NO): YES